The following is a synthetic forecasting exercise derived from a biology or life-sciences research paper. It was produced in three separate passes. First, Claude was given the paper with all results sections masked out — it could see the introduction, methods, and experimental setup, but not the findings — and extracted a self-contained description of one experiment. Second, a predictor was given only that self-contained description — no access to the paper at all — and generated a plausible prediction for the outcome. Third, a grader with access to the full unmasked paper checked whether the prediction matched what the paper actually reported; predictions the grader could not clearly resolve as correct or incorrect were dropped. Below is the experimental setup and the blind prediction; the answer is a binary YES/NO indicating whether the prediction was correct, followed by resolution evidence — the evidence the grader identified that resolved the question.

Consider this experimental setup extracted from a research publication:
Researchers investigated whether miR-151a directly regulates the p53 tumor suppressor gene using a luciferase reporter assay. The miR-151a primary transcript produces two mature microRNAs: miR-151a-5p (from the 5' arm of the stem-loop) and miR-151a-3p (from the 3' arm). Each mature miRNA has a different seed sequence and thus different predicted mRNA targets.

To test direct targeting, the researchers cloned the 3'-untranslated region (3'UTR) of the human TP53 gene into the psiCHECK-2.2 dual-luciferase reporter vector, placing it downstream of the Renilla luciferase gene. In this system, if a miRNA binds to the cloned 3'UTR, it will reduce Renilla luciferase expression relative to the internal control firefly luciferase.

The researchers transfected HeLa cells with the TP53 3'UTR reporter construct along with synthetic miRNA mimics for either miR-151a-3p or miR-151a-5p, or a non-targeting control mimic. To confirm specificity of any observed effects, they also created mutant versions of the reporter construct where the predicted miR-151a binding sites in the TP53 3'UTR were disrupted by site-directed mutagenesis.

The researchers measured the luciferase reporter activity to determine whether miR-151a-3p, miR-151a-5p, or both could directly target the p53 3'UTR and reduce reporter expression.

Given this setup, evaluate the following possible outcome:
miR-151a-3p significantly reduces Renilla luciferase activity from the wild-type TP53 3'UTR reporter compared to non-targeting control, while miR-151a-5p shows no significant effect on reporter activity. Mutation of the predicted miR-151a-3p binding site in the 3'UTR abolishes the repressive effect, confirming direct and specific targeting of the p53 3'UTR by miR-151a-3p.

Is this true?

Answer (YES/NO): YES